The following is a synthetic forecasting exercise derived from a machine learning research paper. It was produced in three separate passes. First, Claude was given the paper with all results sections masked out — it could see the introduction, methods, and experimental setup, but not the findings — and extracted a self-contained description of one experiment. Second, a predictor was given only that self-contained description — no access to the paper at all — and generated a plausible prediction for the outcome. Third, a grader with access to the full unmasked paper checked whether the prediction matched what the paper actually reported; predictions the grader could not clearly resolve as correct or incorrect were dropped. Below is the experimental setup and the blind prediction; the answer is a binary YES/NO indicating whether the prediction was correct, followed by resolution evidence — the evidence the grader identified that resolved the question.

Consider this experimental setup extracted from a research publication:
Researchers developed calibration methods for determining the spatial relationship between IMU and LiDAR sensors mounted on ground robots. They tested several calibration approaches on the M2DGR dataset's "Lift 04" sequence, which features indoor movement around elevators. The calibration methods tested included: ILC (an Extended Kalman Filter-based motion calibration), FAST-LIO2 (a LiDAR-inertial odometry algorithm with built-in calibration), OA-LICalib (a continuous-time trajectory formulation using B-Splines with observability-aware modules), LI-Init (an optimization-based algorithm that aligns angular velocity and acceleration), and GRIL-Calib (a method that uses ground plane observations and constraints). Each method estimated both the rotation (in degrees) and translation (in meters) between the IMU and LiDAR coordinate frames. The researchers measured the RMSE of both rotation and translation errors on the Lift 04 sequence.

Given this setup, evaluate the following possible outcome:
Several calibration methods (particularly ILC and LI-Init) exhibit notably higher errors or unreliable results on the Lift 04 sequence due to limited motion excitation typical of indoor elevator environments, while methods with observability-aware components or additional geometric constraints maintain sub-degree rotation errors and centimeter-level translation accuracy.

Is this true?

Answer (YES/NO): YES